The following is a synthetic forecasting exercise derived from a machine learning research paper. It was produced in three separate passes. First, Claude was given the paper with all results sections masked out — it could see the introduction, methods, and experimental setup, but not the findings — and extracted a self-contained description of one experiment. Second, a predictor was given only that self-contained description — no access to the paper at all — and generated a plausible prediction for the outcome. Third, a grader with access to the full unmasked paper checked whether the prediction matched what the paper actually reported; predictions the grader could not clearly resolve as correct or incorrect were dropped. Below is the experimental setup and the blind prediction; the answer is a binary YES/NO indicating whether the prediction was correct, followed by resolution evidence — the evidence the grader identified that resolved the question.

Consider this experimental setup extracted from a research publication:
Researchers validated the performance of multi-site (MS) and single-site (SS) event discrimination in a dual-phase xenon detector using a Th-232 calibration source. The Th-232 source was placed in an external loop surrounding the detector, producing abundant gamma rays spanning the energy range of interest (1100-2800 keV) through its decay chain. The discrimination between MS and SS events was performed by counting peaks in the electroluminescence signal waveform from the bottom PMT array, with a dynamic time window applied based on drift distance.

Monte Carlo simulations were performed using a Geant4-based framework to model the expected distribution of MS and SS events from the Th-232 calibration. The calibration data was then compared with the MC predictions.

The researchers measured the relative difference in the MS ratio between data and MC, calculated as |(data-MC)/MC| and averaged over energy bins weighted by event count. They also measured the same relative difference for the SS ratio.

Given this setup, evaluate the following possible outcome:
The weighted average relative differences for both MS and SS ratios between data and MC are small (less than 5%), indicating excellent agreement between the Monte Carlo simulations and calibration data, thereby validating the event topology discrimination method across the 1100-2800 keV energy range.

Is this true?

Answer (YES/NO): NO